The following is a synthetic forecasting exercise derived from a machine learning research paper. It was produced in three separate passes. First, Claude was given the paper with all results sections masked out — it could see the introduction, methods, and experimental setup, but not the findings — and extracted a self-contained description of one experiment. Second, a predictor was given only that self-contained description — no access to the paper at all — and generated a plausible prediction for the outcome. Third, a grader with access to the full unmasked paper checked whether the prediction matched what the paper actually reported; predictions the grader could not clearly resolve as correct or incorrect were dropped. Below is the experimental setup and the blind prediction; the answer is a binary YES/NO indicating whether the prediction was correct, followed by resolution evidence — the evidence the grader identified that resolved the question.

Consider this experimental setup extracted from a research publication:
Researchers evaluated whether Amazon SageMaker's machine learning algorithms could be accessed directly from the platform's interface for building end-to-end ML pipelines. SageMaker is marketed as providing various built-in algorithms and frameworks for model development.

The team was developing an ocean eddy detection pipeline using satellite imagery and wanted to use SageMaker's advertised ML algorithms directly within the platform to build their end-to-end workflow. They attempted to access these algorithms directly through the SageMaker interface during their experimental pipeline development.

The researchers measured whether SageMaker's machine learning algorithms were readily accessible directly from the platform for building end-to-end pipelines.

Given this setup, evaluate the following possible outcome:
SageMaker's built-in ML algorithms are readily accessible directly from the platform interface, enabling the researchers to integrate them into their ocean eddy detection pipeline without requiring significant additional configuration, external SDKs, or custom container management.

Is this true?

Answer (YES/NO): NO